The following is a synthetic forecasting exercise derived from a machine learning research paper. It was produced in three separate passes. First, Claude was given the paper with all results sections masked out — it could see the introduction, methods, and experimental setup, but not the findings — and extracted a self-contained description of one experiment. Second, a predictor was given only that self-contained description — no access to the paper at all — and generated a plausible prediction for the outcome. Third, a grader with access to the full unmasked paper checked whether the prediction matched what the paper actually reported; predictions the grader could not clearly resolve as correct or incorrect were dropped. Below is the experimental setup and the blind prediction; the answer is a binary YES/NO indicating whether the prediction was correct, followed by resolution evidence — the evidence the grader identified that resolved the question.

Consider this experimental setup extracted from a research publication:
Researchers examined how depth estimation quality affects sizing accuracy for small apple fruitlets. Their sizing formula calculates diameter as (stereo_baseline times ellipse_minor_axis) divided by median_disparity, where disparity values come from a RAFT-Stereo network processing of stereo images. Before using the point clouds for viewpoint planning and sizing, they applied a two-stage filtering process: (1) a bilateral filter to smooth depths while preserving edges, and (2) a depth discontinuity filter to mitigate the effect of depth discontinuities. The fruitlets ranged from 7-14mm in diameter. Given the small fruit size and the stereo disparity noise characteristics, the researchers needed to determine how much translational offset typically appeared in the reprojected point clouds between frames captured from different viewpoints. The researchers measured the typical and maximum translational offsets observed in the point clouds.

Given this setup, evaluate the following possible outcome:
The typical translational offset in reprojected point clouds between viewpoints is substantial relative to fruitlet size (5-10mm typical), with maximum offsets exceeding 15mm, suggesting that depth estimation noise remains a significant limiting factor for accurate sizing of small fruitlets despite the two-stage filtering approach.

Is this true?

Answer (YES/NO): NO